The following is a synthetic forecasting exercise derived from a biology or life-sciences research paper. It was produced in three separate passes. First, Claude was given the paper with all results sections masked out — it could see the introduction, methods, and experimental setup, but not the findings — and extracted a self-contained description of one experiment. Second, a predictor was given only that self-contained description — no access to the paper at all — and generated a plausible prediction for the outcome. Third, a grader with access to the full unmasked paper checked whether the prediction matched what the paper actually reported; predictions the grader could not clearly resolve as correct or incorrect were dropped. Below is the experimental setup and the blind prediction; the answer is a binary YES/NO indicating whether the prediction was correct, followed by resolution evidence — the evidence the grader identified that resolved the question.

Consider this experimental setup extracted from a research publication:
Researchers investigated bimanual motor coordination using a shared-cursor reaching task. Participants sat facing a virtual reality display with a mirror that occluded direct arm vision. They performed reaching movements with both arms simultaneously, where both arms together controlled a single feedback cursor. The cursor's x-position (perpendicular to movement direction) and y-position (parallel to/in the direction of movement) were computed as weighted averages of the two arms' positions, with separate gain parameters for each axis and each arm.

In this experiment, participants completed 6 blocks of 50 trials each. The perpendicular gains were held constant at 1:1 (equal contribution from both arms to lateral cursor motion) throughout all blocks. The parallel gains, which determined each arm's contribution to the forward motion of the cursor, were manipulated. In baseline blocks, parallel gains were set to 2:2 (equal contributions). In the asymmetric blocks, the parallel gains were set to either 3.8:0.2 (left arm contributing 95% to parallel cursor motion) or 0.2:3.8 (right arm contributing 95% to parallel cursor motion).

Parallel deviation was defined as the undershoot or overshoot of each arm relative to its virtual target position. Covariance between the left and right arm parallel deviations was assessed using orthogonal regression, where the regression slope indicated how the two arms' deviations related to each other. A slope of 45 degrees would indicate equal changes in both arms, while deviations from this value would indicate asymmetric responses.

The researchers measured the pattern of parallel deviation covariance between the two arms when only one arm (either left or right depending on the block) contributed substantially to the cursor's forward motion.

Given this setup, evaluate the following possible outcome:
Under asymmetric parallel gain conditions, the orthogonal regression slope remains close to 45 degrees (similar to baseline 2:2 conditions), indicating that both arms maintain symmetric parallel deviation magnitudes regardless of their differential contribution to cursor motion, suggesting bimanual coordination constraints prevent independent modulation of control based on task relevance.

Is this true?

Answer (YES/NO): NO